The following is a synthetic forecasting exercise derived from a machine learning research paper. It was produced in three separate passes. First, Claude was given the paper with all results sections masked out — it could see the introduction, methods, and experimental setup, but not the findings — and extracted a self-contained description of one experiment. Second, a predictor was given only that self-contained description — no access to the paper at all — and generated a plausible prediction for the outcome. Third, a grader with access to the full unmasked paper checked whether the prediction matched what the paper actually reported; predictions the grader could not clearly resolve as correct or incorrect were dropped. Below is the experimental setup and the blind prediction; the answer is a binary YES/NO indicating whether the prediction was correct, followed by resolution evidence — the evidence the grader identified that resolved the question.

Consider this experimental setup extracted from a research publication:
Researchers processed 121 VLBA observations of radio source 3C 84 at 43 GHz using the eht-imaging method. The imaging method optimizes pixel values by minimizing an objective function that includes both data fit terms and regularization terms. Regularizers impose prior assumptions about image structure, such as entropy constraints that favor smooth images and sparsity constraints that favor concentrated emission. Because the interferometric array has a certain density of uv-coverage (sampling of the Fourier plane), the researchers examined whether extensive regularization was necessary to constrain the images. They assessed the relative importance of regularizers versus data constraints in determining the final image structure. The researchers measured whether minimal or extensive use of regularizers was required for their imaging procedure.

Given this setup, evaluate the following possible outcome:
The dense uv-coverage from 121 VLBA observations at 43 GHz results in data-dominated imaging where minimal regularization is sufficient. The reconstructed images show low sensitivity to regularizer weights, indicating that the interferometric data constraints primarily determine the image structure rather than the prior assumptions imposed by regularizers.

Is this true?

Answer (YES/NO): YES